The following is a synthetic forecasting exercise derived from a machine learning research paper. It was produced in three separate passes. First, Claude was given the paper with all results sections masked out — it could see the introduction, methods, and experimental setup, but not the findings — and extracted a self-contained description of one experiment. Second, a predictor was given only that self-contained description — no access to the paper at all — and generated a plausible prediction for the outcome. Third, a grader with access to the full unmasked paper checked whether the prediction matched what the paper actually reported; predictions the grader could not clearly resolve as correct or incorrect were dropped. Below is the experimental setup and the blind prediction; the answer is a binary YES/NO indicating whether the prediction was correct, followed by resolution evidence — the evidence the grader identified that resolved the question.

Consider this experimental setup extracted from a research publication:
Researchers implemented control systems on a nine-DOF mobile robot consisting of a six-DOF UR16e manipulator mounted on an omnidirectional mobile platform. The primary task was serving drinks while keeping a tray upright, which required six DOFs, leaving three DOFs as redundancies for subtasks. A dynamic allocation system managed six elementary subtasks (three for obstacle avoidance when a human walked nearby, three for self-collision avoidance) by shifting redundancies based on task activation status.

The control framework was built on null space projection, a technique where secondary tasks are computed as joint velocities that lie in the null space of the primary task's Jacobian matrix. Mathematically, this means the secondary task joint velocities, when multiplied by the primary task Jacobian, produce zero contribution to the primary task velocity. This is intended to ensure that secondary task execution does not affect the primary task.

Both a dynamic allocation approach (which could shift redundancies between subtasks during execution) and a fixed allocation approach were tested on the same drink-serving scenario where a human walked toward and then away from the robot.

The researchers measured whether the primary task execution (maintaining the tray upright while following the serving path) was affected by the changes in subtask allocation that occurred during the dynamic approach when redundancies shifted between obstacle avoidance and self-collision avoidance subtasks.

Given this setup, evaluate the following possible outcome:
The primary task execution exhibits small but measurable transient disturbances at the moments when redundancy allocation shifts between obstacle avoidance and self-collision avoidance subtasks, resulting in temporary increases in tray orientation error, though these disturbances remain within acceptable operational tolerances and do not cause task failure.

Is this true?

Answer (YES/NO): NO